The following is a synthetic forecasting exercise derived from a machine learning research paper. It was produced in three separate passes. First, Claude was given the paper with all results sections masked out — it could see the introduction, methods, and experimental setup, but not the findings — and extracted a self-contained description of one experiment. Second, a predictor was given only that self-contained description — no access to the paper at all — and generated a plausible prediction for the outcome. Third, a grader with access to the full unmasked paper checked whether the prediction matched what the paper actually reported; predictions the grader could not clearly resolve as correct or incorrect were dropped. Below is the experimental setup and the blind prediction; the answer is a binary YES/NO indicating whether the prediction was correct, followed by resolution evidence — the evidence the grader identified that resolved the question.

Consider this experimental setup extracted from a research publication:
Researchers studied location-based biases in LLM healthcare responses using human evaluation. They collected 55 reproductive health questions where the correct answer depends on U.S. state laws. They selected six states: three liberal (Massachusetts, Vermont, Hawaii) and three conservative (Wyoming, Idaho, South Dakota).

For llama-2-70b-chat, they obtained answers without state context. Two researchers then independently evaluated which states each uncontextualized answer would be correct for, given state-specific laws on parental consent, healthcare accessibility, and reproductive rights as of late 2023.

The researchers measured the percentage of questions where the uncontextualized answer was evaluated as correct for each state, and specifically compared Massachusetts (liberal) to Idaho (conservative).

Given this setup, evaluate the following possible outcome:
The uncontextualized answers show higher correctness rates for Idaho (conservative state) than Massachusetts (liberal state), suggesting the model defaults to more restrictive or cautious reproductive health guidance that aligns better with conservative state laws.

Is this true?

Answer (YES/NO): NO